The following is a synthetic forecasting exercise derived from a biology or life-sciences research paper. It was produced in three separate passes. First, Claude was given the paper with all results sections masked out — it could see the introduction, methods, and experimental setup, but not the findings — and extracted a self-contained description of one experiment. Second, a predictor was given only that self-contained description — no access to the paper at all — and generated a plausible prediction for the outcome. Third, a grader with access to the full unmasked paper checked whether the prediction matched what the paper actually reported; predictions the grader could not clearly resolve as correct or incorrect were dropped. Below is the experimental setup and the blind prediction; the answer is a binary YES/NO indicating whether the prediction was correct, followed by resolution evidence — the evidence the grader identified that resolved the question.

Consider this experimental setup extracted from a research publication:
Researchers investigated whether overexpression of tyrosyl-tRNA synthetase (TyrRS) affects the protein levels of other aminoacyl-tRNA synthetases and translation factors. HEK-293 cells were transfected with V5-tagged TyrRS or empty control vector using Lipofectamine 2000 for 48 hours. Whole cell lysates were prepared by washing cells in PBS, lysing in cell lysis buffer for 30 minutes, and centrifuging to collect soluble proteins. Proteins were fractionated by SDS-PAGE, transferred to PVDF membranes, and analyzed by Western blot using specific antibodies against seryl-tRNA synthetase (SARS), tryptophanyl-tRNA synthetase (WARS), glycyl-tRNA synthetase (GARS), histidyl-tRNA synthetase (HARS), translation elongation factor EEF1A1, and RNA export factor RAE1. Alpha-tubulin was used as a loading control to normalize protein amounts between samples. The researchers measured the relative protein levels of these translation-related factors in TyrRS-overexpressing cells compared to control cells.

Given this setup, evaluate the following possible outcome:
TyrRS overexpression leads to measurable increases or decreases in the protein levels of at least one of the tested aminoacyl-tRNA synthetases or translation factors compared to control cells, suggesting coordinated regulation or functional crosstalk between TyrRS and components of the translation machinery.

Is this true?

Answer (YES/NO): YES